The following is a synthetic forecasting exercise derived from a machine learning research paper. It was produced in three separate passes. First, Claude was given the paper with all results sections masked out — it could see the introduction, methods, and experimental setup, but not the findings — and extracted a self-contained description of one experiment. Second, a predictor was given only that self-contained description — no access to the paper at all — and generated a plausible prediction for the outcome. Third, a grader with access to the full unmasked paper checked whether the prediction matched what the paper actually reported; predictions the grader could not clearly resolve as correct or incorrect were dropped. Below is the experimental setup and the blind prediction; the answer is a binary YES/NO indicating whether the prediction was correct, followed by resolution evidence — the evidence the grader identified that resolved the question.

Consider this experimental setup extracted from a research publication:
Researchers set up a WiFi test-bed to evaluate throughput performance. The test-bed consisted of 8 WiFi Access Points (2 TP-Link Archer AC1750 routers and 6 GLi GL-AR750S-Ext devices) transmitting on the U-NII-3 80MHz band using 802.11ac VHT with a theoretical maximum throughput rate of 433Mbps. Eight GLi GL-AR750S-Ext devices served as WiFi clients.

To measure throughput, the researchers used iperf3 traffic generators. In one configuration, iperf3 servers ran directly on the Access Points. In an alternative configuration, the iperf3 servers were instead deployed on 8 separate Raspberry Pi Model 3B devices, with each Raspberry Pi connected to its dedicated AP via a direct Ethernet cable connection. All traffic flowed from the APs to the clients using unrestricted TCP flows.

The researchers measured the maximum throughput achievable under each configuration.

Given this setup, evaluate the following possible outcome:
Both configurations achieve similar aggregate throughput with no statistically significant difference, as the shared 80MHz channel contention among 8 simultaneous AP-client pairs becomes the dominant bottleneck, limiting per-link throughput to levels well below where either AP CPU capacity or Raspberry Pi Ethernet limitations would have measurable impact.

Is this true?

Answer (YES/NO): NO